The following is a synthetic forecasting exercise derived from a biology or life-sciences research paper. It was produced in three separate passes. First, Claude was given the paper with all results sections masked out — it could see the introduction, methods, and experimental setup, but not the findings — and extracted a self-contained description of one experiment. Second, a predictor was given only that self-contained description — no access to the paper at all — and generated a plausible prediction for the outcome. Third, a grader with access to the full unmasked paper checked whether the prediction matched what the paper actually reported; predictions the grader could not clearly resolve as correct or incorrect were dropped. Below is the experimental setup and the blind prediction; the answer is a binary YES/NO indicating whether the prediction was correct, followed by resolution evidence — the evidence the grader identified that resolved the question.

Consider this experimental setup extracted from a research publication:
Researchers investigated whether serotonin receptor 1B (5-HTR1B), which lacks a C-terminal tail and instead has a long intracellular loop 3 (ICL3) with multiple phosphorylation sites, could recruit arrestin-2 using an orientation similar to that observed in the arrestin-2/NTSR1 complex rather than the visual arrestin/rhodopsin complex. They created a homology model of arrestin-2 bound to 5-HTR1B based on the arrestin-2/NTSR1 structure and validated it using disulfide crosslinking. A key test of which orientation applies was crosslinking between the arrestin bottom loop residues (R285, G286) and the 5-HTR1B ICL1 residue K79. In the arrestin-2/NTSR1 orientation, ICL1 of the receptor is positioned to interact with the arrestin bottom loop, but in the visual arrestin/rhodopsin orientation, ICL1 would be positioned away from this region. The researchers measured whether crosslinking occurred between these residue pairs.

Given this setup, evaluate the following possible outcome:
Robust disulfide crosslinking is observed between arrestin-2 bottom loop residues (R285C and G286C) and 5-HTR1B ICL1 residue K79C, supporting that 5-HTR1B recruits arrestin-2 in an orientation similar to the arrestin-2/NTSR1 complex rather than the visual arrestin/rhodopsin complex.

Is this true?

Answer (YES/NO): YES